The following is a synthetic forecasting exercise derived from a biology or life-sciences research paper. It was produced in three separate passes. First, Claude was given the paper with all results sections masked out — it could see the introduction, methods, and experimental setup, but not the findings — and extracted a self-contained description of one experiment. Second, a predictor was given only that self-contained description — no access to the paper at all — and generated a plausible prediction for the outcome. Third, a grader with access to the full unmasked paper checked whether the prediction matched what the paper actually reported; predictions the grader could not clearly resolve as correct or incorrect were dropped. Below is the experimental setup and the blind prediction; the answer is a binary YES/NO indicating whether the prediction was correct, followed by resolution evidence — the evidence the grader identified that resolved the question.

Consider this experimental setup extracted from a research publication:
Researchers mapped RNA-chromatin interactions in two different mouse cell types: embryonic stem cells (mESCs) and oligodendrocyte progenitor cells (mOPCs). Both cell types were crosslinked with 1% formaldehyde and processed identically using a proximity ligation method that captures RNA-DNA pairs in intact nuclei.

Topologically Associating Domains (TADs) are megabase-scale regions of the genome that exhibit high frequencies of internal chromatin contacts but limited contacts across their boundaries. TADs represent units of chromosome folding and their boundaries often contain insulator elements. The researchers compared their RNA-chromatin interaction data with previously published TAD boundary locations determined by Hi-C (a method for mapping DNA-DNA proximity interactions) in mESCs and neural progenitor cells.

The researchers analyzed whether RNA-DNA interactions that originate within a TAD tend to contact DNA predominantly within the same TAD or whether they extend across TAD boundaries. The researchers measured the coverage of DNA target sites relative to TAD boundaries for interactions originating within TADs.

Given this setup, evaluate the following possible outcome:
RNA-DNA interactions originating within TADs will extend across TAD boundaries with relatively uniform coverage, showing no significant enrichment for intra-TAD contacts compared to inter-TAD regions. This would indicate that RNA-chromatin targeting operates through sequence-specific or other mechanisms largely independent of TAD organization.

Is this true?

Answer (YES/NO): NO